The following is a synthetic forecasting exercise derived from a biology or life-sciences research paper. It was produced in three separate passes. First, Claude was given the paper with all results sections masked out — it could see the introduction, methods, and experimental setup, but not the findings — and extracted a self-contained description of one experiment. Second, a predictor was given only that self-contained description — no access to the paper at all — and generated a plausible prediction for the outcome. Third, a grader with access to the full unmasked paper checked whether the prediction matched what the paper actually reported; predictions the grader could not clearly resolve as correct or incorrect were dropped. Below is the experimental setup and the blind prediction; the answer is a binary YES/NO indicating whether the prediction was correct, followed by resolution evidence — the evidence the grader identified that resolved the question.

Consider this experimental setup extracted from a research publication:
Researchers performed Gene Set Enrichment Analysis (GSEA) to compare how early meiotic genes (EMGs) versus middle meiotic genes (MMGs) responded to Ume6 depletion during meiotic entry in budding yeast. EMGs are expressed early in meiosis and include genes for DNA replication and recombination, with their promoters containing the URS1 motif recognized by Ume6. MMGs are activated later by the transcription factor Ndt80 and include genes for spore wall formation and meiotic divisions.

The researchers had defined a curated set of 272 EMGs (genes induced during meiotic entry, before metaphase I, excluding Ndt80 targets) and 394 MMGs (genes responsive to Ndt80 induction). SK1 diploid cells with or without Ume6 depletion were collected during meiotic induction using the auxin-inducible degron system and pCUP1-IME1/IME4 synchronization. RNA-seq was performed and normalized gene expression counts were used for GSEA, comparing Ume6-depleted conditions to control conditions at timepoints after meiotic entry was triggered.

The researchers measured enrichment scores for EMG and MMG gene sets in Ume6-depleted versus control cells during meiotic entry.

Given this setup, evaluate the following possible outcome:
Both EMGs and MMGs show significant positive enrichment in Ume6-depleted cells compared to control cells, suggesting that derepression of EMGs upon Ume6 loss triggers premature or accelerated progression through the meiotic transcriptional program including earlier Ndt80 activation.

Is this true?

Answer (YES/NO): NO